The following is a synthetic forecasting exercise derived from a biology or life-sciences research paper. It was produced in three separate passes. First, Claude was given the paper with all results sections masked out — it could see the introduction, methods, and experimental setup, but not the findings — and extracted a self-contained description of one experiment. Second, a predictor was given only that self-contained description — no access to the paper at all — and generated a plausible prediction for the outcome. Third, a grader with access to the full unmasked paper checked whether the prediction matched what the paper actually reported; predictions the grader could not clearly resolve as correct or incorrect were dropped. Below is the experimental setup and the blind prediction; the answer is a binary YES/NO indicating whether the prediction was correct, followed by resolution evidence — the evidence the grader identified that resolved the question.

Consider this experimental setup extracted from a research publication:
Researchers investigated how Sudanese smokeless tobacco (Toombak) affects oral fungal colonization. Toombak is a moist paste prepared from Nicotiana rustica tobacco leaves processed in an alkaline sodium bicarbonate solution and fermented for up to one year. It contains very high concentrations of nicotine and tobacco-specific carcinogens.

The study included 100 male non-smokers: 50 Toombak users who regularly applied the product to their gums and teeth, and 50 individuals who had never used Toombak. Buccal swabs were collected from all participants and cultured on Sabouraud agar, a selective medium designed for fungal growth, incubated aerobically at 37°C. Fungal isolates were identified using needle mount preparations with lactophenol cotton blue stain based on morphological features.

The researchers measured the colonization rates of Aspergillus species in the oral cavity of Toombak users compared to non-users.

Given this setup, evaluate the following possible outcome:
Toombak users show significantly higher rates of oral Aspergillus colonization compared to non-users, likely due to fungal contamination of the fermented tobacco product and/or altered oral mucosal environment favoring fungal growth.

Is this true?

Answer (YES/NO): YES